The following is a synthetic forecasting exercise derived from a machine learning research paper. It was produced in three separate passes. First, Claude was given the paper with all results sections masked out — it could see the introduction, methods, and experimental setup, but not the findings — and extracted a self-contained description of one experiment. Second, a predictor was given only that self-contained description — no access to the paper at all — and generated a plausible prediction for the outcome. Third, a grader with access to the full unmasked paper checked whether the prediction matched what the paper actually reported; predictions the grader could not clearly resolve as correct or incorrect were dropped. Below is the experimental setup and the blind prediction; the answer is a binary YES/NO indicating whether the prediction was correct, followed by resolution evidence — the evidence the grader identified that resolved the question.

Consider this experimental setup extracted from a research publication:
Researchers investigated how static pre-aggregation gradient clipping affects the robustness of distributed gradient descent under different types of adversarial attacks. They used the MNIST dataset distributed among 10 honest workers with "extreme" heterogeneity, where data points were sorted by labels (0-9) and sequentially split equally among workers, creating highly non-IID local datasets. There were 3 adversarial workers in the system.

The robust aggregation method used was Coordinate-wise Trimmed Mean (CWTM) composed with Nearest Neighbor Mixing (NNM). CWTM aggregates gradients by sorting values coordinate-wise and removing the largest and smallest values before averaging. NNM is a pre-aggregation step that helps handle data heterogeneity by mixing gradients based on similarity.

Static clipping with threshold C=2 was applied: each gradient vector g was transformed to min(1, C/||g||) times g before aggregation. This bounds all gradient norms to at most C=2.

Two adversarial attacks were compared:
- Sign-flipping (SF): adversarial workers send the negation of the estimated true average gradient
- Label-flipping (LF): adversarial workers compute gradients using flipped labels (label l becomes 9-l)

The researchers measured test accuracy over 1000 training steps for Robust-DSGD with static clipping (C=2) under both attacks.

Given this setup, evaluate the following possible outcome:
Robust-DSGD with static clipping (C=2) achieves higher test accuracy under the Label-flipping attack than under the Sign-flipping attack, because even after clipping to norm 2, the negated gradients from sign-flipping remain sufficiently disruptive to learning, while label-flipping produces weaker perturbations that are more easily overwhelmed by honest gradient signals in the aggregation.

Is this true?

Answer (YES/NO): NO